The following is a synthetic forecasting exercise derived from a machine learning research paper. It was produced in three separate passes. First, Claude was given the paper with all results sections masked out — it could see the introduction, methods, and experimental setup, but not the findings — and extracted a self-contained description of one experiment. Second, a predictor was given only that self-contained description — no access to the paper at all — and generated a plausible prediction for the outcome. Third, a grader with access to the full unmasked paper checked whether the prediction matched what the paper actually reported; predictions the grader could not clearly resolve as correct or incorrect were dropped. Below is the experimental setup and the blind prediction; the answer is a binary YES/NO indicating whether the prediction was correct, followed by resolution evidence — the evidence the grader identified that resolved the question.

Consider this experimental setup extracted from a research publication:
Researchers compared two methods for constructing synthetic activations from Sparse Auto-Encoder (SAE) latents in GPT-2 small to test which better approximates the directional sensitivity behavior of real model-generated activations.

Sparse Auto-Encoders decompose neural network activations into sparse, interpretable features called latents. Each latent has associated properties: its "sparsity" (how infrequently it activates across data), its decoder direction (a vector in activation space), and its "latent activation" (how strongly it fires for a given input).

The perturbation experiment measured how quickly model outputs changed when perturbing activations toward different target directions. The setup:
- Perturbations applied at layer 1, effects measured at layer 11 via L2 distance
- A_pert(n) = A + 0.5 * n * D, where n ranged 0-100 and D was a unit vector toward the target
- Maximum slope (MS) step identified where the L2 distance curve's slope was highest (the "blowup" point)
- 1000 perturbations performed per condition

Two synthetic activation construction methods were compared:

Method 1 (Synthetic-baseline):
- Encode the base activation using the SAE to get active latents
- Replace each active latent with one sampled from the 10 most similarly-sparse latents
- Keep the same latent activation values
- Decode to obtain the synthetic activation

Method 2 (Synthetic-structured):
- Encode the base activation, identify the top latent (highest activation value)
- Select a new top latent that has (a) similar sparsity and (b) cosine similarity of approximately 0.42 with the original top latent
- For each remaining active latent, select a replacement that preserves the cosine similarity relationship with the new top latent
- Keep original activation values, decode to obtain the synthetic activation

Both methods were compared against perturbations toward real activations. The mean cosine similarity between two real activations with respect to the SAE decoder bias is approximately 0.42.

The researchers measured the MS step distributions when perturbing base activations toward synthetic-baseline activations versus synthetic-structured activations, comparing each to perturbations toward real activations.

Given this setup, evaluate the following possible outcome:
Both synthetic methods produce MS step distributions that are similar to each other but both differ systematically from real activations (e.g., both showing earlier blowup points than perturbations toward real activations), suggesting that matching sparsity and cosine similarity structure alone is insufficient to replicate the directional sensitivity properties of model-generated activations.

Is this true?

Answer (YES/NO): NO